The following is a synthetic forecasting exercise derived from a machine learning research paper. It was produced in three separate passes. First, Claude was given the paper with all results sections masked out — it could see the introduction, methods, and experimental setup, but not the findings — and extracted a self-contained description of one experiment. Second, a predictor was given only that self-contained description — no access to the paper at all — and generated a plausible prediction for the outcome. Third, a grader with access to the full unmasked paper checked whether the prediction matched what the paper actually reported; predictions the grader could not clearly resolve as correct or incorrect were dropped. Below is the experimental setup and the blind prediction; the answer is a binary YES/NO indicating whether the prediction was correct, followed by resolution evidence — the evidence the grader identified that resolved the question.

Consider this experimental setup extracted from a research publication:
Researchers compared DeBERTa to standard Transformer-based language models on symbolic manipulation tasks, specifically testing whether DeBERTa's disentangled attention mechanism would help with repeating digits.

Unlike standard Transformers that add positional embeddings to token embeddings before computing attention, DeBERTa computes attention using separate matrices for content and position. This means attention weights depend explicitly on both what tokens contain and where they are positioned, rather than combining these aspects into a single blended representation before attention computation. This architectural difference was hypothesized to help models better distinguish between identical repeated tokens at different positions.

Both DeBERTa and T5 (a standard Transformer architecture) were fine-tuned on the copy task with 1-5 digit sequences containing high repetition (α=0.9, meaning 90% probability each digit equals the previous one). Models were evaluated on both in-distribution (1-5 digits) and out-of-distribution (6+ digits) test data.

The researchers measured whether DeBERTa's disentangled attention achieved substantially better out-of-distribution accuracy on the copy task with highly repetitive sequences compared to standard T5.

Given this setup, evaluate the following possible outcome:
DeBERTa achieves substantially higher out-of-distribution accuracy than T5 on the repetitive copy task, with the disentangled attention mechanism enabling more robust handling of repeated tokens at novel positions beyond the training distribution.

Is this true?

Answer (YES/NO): NO